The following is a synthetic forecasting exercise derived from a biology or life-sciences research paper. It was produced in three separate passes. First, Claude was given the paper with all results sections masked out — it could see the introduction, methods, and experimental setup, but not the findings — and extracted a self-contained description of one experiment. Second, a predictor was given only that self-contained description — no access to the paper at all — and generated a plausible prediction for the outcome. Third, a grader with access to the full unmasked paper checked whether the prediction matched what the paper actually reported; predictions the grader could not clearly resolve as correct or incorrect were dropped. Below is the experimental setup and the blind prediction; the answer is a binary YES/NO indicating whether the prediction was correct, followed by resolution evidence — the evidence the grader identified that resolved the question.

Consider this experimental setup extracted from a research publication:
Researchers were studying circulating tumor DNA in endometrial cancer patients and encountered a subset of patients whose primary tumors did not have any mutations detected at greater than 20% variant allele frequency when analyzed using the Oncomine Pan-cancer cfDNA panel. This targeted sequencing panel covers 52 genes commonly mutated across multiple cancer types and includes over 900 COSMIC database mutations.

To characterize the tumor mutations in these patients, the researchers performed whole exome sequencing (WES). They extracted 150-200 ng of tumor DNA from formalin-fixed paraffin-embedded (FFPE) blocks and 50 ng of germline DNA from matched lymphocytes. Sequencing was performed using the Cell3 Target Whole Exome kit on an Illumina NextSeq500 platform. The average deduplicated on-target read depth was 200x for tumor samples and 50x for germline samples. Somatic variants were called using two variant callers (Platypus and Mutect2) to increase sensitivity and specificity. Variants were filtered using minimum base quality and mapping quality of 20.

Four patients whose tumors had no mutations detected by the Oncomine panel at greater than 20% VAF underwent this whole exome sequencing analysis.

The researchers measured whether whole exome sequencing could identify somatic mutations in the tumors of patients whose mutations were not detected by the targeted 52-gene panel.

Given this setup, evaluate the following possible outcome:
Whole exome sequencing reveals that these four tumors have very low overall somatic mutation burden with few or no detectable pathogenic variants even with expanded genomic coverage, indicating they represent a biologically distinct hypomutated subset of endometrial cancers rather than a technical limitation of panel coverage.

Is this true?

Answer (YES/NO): NO